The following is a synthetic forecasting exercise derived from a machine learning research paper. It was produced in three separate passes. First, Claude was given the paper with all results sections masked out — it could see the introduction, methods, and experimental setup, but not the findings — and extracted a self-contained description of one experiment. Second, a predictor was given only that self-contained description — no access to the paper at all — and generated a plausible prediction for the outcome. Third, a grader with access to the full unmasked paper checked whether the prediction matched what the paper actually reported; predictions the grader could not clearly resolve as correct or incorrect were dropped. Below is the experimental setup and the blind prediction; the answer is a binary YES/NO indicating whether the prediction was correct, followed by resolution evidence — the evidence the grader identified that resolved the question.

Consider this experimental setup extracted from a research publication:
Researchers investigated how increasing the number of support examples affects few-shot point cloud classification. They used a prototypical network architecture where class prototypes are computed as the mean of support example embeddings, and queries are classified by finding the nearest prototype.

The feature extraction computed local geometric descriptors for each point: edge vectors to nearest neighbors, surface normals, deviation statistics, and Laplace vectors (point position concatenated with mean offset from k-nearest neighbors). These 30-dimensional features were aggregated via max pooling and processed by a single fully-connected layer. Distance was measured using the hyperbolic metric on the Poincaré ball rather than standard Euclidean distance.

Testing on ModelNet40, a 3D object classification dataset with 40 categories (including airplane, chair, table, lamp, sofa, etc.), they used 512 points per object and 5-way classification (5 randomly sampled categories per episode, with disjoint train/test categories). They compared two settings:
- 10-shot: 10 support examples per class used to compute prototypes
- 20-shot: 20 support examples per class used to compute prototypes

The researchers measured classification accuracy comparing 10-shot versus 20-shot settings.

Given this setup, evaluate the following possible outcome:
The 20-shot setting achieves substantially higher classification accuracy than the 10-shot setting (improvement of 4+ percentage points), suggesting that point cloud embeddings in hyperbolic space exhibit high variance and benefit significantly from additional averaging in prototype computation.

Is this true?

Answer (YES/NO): NO